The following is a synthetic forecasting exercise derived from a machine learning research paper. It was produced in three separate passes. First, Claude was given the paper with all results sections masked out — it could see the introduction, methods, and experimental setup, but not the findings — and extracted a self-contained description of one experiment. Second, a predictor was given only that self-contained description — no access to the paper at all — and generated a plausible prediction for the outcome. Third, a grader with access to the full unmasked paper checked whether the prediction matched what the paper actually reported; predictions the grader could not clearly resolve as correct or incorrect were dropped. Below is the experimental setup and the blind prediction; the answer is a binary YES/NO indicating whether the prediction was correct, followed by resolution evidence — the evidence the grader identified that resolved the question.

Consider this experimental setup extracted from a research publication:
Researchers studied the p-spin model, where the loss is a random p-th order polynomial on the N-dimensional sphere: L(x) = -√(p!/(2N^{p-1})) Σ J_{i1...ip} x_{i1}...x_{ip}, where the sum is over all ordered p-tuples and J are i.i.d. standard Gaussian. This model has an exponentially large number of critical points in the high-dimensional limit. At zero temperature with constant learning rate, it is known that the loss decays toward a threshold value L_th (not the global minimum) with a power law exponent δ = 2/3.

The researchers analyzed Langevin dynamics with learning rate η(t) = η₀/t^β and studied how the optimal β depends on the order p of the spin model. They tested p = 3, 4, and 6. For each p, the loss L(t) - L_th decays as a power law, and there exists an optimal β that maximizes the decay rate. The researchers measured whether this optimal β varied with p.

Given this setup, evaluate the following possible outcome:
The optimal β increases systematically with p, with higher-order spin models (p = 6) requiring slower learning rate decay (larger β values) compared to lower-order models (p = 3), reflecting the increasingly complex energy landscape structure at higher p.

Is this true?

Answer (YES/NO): NO